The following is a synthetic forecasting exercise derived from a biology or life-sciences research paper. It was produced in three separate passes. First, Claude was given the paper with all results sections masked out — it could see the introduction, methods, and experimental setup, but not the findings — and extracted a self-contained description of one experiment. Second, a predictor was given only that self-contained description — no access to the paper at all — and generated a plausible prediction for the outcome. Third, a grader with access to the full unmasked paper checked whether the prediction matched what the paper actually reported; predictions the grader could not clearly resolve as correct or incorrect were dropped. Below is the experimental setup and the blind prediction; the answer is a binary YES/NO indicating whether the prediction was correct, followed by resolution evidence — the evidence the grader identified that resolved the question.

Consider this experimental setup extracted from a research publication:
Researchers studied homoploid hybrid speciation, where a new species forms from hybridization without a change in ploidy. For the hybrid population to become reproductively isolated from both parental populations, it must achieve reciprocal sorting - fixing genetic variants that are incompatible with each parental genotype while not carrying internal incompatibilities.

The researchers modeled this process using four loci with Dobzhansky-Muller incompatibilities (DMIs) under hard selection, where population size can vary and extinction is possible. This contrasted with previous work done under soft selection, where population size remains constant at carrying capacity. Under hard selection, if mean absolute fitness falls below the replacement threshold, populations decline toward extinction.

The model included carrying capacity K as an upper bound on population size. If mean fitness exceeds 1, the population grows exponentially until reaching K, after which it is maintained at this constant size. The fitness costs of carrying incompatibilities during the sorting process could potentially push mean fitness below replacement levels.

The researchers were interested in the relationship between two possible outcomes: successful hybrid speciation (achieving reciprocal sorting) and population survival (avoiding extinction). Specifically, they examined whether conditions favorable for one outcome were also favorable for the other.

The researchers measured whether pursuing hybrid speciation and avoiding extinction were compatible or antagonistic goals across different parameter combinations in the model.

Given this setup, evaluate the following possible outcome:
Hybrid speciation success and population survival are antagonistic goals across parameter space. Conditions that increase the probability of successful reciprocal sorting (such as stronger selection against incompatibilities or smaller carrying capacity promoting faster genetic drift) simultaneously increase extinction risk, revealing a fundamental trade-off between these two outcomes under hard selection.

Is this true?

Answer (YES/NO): NO